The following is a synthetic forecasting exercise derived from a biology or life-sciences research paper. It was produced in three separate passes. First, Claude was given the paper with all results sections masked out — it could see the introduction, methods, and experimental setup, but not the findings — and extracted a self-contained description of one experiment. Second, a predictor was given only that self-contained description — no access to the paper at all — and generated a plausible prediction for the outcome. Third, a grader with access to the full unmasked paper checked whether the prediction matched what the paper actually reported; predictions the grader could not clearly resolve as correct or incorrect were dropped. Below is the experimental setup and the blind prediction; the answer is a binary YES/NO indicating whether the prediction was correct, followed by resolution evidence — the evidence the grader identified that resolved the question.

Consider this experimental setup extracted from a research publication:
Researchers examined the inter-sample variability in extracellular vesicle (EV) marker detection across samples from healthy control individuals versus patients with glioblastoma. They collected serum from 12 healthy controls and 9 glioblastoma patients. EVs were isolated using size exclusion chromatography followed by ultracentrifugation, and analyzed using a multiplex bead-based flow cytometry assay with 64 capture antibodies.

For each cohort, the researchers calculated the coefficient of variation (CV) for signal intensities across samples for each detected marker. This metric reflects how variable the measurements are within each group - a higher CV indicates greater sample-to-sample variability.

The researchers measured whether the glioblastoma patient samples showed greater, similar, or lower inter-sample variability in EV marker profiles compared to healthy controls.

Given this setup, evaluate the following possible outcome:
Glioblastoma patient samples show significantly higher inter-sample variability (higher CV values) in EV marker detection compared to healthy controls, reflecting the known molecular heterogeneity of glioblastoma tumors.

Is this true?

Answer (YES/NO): NO